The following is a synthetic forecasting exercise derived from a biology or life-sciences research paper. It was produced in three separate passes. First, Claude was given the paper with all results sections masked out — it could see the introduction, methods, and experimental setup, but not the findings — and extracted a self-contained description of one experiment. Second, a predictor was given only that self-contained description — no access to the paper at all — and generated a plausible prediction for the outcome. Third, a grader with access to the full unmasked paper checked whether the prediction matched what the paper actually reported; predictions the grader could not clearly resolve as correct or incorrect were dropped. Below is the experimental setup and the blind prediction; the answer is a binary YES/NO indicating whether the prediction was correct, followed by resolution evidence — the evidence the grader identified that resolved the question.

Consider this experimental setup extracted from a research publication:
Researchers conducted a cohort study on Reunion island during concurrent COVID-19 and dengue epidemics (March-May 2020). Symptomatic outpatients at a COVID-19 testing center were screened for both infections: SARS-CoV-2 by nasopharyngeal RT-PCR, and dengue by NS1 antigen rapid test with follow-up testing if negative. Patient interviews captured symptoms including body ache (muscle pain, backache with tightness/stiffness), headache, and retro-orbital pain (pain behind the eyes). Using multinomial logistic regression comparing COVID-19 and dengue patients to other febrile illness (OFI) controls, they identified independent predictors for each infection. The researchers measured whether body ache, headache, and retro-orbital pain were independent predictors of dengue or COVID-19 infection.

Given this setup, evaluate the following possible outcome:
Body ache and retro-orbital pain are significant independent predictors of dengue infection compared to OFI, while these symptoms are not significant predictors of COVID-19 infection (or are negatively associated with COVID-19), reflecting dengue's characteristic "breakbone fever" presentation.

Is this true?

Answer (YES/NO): YES